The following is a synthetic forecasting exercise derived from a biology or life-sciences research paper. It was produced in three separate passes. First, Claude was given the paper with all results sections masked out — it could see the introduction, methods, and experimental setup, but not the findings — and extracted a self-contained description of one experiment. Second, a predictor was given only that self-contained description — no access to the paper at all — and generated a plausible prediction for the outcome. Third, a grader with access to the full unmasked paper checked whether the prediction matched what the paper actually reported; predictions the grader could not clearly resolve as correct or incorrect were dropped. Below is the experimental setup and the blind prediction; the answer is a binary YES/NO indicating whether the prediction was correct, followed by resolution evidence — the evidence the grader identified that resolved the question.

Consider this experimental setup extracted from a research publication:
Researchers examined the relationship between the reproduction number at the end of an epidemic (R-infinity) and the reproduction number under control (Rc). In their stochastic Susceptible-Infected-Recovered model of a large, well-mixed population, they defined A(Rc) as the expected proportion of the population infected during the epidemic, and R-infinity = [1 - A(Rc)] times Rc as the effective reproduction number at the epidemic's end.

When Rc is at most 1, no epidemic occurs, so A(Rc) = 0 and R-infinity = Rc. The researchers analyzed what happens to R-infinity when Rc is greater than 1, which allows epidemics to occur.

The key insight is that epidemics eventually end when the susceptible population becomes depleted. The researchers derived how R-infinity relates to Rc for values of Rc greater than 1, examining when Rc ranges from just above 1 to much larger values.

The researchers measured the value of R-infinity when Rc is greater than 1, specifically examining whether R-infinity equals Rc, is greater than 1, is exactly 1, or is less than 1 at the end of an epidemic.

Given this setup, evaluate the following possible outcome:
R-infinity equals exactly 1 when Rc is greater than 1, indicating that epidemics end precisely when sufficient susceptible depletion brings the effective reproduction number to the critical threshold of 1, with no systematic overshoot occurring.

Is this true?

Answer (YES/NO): NO